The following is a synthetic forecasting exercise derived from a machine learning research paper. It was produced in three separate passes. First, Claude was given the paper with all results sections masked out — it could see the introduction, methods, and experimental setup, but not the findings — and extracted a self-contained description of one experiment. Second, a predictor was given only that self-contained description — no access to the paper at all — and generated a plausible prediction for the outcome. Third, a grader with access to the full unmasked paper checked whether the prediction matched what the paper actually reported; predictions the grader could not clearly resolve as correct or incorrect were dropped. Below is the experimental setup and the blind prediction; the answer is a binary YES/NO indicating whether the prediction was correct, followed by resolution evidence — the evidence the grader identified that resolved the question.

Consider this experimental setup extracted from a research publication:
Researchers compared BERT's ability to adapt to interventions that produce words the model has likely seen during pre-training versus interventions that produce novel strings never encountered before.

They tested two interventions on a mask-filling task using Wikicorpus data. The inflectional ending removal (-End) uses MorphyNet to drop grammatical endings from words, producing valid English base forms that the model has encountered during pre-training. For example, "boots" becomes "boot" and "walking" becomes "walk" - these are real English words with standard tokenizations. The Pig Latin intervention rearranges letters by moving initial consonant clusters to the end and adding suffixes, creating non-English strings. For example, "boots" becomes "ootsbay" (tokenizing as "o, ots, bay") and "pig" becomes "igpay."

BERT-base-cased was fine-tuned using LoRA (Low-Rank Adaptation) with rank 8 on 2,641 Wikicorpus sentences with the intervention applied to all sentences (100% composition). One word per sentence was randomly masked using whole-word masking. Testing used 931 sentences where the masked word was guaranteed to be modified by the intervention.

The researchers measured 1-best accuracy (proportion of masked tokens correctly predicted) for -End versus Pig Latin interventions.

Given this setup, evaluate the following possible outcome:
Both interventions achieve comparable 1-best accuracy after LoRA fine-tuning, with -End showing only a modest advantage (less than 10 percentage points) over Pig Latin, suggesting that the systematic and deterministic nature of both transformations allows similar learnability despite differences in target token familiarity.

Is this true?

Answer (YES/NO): NO